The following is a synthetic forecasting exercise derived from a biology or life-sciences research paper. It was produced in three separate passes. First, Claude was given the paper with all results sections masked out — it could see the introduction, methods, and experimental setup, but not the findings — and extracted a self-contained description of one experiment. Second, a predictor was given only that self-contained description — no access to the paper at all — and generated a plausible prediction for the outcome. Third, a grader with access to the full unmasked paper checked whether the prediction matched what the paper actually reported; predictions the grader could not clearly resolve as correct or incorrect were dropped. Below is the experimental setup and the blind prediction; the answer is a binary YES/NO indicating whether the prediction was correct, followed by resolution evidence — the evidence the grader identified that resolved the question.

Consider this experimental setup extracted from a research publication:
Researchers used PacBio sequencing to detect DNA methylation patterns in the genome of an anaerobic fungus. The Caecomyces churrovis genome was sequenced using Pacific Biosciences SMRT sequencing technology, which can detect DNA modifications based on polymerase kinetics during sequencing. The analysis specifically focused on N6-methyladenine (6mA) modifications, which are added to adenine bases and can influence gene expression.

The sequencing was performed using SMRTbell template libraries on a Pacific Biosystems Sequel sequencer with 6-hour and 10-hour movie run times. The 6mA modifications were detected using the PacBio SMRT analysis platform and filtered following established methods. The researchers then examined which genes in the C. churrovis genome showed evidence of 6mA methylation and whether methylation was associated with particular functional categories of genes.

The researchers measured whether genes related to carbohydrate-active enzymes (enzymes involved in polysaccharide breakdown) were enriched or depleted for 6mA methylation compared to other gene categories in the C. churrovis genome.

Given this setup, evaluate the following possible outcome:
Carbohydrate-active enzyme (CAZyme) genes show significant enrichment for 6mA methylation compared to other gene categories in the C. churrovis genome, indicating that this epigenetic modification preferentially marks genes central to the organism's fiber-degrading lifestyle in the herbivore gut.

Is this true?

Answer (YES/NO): NO